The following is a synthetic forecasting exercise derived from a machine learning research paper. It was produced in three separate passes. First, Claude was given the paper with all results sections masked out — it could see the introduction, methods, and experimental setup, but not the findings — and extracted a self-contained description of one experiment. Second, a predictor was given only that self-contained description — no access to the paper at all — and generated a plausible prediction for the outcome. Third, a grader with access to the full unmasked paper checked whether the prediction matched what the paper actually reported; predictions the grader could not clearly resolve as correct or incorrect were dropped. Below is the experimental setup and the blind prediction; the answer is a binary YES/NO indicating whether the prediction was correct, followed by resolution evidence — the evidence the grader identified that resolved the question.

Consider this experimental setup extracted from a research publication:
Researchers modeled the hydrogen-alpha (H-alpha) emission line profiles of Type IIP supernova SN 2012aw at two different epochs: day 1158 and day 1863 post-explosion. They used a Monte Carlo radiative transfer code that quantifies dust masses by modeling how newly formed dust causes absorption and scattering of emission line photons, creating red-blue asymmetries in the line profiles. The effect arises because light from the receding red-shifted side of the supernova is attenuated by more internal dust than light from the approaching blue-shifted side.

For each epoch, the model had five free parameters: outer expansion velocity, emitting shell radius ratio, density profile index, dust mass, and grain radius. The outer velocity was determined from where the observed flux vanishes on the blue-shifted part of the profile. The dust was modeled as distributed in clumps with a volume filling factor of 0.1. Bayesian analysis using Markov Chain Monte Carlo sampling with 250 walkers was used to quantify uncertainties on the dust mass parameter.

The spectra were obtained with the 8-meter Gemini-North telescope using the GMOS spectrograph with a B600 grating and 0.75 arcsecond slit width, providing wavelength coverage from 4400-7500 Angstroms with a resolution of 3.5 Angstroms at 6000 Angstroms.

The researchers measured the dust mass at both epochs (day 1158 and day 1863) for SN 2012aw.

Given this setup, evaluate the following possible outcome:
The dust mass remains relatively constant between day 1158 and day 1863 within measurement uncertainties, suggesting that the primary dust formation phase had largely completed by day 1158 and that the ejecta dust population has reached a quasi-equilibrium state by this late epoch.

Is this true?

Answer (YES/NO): NO